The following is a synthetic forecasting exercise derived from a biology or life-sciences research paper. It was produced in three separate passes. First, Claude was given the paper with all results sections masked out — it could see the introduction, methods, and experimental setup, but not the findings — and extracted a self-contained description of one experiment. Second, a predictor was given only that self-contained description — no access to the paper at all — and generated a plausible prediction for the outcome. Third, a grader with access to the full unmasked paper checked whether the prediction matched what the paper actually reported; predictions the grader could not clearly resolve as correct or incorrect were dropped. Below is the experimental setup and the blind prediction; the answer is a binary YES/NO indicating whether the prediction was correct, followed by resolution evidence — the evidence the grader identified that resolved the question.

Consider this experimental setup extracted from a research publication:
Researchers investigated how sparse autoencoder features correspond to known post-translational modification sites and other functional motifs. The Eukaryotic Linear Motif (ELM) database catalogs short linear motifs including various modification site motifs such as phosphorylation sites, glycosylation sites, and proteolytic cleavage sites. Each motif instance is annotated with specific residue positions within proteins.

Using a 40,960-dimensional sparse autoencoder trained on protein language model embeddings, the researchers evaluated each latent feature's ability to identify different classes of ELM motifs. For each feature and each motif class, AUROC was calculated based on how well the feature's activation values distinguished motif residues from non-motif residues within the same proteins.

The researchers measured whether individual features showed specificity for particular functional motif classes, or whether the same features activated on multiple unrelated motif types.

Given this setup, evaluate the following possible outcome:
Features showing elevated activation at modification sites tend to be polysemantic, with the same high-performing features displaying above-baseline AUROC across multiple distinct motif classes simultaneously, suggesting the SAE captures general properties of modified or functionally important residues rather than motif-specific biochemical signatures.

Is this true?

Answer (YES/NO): NO